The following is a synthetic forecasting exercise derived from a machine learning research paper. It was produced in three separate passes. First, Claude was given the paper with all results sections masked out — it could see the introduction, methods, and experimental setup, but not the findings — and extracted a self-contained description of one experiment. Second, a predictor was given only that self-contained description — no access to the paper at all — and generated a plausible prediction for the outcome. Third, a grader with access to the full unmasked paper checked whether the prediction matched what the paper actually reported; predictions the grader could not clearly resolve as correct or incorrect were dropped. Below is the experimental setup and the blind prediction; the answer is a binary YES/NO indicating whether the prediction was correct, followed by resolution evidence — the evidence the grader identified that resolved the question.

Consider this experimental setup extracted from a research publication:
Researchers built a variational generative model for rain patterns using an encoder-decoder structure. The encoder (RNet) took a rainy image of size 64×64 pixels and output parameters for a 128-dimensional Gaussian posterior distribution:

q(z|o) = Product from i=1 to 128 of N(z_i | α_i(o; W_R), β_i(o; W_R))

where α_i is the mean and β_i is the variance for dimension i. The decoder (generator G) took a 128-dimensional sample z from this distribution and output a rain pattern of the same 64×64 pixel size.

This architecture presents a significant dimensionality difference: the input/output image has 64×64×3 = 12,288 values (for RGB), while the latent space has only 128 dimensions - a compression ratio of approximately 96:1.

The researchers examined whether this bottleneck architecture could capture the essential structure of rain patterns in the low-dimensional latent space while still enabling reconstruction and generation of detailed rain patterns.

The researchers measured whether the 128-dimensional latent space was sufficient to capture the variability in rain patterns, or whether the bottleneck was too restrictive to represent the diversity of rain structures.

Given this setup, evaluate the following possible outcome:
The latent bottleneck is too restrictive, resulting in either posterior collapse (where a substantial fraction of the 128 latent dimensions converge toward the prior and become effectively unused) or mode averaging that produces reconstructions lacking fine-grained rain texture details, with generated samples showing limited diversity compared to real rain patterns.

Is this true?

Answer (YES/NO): NO